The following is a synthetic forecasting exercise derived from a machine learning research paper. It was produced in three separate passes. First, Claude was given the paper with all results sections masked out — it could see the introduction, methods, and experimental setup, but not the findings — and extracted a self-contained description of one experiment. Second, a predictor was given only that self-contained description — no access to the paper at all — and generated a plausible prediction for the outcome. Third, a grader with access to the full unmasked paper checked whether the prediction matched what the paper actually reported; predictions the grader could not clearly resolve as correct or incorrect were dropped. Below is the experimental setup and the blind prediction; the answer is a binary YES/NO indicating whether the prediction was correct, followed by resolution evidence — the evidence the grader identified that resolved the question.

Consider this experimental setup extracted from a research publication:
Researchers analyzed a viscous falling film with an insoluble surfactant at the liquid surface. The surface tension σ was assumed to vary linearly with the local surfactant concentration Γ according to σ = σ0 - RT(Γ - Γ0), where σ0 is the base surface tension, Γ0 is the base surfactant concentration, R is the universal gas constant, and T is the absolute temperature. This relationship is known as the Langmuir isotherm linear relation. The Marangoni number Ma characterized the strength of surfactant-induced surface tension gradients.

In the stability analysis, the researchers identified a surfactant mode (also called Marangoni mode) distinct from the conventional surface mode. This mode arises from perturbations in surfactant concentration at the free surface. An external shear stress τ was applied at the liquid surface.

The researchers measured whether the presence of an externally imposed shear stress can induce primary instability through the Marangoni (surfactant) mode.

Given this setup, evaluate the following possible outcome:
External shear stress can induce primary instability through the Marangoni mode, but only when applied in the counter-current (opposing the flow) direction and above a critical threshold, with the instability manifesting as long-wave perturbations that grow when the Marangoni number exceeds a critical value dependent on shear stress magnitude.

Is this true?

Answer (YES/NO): NO